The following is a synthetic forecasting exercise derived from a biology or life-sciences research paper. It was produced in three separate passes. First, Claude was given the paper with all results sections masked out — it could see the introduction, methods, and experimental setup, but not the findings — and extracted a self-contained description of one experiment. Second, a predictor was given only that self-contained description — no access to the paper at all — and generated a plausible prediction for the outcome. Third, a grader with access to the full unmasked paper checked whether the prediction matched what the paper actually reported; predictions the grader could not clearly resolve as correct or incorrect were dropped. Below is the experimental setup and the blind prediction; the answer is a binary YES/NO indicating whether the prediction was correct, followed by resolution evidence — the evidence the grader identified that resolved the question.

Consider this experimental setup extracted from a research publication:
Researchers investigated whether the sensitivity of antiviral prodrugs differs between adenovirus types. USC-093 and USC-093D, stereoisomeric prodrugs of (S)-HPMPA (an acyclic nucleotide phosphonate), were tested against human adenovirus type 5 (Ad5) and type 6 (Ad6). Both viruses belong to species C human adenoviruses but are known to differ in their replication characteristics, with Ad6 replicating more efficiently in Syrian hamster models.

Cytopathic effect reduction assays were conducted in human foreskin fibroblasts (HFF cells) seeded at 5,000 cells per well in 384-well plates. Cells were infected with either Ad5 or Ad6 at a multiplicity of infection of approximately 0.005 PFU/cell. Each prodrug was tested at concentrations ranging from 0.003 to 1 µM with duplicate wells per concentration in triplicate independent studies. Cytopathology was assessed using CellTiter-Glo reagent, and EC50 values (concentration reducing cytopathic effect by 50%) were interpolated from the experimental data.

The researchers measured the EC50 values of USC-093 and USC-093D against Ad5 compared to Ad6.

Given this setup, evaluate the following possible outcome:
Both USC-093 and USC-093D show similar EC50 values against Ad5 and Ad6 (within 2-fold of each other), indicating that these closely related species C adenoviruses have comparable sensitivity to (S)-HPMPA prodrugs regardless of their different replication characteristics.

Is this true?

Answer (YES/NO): NO